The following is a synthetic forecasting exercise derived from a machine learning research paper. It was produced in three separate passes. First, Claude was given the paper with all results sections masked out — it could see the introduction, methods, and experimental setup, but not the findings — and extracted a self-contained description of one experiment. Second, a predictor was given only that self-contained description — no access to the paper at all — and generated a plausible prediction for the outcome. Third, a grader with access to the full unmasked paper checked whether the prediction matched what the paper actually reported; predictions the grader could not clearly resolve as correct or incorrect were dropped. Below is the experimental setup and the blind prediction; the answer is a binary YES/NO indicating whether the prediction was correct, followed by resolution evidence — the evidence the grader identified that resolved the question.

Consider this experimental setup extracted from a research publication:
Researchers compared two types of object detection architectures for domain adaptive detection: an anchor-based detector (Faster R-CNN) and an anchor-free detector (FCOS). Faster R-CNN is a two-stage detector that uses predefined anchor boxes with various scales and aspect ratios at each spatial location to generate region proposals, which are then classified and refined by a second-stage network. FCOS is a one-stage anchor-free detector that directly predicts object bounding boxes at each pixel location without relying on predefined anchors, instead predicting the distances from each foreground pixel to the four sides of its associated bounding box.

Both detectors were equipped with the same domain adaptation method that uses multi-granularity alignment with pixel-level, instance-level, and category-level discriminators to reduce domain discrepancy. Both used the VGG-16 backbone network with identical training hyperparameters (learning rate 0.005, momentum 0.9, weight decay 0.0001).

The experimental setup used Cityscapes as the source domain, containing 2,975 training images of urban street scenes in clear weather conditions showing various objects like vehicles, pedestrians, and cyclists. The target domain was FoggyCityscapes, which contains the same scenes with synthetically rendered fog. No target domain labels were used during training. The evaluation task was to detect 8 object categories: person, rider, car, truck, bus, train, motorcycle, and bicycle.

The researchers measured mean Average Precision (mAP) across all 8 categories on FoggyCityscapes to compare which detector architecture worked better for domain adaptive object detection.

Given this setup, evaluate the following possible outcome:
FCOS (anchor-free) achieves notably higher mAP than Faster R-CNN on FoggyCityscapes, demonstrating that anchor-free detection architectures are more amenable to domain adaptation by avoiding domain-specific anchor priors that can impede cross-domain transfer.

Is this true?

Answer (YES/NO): NO